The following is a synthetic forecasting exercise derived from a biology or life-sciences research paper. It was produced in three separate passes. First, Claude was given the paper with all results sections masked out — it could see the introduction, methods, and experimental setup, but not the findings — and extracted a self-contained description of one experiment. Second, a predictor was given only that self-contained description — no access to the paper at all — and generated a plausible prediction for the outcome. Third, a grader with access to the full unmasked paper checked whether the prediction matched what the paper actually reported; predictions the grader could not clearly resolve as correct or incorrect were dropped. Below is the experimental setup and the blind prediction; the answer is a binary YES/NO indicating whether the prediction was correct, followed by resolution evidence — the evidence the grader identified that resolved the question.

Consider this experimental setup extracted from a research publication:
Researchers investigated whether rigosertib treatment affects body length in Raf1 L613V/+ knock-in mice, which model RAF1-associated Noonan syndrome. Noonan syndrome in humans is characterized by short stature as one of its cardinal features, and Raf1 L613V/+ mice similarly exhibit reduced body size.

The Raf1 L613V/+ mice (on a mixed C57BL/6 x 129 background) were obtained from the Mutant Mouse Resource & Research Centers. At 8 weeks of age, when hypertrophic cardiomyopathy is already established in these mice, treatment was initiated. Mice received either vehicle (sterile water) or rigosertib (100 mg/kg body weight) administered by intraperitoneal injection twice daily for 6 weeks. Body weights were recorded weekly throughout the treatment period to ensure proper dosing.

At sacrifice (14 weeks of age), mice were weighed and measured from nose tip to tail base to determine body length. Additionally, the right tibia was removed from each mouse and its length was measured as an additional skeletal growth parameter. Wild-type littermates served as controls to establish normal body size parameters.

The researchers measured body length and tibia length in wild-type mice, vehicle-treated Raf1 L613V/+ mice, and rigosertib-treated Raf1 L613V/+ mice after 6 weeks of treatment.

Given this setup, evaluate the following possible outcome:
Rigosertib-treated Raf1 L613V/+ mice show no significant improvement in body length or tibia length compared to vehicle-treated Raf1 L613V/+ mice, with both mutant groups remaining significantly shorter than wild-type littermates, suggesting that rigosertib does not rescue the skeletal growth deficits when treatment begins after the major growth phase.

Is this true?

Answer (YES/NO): NO